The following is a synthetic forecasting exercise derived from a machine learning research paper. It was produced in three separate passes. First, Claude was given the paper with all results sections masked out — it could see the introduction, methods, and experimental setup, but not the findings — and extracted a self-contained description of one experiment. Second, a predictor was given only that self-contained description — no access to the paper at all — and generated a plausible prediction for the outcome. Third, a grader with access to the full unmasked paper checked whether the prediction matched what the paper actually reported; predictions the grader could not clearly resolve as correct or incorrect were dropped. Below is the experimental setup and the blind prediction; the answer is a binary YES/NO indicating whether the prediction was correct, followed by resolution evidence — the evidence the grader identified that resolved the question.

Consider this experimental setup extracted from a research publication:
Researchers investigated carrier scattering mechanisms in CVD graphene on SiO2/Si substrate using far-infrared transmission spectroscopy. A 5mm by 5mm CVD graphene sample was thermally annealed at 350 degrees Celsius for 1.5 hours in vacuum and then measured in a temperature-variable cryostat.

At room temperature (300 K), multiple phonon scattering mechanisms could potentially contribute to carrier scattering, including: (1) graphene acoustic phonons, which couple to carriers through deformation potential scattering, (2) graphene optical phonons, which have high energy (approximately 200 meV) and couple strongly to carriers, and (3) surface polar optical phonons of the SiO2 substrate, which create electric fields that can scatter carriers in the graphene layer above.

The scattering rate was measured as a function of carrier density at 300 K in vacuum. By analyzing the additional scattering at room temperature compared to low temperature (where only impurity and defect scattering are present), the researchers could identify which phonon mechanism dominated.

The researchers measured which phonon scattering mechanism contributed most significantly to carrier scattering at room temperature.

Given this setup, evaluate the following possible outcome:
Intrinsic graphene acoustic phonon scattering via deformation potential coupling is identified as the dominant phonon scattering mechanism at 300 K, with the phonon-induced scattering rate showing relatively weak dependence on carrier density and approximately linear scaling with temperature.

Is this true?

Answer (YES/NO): NO